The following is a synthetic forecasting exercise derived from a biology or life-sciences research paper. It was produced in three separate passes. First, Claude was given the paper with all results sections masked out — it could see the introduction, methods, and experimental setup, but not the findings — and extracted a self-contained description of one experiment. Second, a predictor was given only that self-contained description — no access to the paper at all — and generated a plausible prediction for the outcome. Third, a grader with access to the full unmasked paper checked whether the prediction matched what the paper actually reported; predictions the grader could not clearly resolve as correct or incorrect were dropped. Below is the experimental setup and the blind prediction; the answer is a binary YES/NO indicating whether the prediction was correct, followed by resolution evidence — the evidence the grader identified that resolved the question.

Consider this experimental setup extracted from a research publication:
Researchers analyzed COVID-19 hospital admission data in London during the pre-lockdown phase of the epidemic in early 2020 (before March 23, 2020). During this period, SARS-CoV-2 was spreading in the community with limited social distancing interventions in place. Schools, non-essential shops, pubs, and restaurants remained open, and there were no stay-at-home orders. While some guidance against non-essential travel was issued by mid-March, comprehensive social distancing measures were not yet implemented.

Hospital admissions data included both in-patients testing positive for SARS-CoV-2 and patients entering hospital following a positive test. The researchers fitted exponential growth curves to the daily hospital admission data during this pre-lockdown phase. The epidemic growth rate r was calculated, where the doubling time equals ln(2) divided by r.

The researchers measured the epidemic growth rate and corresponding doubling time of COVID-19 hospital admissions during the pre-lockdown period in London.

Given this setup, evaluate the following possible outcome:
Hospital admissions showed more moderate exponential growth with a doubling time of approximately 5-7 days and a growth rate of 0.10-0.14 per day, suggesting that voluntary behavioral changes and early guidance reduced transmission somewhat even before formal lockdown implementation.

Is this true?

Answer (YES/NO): NO